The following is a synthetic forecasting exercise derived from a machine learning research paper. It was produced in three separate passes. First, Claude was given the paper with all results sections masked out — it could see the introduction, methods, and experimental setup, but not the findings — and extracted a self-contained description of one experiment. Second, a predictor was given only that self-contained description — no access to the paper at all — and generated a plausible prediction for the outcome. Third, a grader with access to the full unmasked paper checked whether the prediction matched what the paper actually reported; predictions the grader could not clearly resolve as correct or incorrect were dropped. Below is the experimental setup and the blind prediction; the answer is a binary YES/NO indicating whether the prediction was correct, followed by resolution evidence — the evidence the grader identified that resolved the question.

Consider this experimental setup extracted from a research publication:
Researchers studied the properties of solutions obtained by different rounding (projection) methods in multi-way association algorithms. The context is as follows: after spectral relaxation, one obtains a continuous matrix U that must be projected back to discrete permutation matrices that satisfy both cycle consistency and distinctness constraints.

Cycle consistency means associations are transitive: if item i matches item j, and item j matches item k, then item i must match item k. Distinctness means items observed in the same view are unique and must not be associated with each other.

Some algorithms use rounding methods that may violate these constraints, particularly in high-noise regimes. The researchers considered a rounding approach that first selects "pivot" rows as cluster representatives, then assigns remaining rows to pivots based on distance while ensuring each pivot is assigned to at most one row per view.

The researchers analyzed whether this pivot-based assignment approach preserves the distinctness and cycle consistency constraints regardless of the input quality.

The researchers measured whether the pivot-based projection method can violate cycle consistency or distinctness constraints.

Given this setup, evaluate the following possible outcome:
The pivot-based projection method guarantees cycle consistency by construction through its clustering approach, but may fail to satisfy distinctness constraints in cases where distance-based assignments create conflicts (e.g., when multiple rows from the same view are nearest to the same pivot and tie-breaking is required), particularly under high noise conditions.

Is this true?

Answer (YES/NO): NO